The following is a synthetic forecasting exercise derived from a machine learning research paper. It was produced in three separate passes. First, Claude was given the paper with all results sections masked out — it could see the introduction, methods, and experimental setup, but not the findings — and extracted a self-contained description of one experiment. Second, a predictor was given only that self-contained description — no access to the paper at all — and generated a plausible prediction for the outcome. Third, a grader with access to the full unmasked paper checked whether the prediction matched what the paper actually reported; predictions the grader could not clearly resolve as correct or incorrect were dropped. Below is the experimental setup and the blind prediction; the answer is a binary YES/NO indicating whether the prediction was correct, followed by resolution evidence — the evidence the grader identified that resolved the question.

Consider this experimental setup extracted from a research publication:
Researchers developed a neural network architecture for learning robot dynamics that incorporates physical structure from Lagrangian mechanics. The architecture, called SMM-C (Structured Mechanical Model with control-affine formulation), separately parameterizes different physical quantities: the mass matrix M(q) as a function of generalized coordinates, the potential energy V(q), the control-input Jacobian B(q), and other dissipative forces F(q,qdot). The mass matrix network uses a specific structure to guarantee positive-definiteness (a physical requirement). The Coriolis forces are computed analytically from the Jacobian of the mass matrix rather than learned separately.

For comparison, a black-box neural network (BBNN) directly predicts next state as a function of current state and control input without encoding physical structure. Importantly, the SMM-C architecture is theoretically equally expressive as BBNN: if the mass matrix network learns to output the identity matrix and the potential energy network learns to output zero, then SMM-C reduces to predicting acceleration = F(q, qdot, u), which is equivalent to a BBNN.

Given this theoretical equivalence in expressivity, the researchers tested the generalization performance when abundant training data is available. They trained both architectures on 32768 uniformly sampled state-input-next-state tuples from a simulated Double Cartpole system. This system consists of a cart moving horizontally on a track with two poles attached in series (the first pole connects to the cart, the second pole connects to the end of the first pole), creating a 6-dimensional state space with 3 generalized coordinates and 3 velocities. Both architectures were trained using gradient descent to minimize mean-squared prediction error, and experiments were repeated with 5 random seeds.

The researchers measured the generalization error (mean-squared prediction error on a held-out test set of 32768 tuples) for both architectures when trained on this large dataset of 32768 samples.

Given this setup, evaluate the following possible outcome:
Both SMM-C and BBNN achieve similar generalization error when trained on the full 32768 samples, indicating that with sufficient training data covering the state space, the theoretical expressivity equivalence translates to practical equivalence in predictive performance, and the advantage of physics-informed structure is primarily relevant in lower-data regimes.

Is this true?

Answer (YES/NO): NO